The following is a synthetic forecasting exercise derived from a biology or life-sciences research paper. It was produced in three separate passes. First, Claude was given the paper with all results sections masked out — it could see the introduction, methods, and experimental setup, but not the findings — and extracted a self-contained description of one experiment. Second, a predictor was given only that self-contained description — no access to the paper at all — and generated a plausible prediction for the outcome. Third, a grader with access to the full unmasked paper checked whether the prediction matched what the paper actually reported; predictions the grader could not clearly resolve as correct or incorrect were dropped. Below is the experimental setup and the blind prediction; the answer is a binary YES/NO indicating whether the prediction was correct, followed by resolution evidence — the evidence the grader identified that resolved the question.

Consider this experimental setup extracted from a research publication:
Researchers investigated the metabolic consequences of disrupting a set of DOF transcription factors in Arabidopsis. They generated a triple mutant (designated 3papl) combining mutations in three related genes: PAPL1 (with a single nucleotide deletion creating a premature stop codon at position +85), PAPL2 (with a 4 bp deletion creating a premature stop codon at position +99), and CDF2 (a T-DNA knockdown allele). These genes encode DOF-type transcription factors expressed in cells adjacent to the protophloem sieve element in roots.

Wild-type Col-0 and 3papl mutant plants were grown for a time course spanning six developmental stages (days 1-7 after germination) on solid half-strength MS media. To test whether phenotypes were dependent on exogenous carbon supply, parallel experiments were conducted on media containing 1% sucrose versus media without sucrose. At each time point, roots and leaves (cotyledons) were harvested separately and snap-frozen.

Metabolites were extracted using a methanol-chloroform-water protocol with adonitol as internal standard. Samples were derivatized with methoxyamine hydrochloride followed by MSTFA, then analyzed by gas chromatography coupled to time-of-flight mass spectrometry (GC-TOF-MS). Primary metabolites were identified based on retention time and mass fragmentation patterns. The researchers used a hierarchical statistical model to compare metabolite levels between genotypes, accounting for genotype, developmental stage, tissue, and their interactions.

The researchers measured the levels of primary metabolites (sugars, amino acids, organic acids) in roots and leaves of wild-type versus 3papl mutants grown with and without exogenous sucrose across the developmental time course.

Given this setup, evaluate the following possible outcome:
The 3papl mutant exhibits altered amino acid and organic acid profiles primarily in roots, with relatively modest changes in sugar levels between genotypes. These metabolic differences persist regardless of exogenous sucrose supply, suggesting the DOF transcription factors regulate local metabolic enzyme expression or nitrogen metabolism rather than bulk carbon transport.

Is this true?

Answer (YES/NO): NO